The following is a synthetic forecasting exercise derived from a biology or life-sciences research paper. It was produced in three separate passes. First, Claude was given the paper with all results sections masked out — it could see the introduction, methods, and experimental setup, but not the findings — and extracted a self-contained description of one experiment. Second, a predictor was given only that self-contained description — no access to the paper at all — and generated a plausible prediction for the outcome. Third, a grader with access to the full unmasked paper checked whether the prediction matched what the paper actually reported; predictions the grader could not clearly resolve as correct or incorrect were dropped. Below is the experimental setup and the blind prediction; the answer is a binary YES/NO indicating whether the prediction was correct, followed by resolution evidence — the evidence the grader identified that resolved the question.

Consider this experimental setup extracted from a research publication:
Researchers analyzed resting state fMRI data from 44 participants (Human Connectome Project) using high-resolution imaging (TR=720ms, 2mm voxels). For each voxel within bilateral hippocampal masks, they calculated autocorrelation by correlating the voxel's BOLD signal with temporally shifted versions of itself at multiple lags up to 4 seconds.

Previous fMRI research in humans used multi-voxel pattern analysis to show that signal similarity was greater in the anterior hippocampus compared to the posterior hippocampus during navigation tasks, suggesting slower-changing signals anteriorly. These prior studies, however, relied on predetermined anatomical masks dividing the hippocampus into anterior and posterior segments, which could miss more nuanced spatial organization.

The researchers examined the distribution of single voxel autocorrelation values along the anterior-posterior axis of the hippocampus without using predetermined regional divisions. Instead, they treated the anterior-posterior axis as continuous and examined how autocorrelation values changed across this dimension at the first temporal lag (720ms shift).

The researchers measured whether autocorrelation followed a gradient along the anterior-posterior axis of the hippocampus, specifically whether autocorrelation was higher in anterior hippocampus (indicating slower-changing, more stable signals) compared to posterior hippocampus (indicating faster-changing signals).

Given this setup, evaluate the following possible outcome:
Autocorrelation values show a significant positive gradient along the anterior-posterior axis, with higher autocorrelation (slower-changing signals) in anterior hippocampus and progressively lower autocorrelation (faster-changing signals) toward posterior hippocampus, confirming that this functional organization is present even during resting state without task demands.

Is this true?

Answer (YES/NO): YES